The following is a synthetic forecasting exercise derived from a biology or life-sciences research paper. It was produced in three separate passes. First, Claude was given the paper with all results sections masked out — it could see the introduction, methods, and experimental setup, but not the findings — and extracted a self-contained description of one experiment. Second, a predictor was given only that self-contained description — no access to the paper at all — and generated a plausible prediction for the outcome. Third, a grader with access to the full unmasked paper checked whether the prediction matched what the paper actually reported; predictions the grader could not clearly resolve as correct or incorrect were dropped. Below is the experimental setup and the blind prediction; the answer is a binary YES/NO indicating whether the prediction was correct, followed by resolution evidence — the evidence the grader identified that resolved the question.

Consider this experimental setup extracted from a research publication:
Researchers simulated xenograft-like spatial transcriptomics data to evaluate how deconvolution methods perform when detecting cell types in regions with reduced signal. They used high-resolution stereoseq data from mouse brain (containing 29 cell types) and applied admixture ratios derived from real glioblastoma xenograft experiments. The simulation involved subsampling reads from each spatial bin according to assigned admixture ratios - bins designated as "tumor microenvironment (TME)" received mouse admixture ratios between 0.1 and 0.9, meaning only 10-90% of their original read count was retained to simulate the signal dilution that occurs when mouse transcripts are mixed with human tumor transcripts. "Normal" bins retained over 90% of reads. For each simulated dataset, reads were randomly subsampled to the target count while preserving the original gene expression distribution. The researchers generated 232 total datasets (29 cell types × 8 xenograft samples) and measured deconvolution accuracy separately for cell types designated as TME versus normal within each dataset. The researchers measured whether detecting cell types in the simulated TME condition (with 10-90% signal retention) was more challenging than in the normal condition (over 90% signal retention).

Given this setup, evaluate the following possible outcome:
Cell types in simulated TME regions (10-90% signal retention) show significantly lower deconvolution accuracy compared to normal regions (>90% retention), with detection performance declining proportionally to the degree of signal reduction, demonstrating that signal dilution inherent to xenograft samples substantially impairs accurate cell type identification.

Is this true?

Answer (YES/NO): NO